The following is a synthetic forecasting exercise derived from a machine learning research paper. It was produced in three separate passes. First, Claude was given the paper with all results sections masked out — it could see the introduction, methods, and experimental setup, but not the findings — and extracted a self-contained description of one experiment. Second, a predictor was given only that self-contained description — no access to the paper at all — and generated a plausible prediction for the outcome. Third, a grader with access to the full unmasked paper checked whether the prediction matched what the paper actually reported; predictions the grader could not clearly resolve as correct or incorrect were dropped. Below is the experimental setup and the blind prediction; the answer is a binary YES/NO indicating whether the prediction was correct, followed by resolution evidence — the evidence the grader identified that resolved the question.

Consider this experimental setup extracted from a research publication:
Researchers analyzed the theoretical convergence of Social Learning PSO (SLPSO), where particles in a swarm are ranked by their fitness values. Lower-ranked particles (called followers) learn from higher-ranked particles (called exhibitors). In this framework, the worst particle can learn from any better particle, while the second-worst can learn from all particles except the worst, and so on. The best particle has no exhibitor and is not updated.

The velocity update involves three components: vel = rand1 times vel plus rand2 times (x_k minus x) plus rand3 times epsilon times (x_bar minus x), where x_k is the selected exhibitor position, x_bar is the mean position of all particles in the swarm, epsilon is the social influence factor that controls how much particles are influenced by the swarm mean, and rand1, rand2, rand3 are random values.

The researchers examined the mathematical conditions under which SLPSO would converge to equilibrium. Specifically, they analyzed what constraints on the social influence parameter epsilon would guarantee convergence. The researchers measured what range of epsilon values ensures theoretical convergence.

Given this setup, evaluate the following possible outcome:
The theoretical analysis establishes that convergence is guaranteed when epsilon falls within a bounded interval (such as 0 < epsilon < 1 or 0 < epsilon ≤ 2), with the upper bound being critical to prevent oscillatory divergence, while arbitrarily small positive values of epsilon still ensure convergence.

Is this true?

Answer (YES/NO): NO